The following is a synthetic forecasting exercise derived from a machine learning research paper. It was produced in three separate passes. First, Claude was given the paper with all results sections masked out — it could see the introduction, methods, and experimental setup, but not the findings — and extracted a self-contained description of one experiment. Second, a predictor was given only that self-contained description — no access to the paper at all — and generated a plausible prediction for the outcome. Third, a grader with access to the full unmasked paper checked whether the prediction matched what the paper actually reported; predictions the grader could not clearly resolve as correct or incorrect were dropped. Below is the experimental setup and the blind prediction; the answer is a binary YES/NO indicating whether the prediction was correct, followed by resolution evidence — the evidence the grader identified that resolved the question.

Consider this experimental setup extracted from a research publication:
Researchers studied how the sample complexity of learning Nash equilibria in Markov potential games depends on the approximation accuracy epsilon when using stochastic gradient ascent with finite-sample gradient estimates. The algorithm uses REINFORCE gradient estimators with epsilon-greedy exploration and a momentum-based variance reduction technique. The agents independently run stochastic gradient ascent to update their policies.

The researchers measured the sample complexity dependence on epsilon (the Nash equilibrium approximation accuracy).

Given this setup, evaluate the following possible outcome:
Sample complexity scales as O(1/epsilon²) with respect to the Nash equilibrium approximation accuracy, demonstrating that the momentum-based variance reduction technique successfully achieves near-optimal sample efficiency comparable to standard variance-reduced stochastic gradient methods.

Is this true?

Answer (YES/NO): NO